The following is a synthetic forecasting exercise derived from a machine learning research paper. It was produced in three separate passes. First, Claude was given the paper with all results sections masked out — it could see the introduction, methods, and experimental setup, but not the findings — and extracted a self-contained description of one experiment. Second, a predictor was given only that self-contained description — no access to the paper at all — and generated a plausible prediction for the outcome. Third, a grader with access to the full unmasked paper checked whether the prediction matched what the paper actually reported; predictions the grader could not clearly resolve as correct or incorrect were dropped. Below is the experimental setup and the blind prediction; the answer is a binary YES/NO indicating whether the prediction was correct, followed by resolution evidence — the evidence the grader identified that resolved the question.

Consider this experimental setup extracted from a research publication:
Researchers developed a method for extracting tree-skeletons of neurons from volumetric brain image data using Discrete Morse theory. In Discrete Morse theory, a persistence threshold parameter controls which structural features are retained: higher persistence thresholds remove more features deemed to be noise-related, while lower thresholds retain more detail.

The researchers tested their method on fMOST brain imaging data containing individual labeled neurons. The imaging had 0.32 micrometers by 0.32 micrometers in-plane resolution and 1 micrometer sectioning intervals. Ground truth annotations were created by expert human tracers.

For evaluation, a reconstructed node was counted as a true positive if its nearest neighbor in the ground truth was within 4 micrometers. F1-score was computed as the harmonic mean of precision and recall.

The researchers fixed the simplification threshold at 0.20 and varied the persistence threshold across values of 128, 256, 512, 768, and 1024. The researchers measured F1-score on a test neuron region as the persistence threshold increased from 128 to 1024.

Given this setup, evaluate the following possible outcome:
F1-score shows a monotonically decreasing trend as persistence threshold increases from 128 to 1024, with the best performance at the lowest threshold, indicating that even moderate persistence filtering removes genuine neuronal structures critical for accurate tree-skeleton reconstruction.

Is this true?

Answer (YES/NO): NO